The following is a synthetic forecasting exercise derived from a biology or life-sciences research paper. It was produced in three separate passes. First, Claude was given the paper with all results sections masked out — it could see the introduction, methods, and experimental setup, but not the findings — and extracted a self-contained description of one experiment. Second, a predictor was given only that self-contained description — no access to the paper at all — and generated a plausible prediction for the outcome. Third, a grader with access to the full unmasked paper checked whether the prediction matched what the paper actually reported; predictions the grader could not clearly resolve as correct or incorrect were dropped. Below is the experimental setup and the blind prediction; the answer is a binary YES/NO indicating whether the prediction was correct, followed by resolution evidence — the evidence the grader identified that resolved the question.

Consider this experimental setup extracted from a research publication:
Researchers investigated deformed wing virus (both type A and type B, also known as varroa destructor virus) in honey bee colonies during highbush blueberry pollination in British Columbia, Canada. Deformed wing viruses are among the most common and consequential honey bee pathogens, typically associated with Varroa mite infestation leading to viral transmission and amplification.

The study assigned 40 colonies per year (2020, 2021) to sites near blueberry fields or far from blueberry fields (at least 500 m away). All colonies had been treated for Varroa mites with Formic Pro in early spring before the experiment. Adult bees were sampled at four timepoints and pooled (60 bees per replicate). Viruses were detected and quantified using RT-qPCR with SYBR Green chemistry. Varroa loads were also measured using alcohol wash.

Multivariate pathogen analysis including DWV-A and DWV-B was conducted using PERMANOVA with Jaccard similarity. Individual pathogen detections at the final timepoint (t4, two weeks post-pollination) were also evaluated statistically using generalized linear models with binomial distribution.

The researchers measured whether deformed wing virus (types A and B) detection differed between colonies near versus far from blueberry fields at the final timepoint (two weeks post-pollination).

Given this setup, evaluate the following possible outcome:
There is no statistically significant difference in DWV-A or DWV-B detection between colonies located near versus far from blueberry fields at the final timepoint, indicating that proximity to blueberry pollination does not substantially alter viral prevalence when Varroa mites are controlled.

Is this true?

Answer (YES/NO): YES